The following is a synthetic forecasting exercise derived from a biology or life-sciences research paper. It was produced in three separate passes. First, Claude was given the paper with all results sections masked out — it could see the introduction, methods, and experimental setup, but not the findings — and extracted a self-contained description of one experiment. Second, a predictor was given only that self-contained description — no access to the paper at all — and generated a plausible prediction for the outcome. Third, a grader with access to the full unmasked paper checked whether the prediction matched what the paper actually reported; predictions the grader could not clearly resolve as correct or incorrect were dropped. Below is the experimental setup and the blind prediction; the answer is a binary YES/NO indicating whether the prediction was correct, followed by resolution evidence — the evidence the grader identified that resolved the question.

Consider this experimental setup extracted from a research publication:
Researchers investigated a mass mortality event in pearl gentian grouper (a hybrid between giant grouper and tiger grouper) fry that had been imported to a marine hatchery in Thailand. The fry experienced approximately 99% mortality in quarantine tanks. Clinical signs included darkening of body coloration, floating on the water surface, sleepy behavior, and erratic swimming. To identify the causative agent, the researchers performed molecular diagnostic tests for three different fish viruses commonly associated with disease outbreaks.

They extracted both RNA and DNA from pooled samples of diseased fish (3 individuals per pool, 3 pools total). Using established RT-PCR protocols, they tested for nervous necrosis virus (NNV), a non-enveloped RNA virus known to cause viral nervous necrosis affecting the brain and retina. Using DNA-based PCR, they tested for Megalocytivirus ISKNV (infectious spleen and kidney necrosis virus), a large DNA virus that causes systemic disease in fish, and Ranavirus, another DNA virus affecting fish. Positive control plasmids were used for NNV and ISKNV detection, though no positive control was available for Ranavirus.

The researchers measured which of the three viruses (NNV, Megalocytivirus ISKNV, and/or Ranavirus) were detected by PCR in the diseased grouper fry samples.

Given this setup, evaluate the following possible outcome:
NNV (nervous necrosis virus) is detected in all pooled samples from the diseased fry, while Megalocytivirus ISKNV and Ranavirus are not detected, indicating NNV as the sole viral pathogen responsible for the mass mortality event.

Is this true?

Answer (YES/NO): YES